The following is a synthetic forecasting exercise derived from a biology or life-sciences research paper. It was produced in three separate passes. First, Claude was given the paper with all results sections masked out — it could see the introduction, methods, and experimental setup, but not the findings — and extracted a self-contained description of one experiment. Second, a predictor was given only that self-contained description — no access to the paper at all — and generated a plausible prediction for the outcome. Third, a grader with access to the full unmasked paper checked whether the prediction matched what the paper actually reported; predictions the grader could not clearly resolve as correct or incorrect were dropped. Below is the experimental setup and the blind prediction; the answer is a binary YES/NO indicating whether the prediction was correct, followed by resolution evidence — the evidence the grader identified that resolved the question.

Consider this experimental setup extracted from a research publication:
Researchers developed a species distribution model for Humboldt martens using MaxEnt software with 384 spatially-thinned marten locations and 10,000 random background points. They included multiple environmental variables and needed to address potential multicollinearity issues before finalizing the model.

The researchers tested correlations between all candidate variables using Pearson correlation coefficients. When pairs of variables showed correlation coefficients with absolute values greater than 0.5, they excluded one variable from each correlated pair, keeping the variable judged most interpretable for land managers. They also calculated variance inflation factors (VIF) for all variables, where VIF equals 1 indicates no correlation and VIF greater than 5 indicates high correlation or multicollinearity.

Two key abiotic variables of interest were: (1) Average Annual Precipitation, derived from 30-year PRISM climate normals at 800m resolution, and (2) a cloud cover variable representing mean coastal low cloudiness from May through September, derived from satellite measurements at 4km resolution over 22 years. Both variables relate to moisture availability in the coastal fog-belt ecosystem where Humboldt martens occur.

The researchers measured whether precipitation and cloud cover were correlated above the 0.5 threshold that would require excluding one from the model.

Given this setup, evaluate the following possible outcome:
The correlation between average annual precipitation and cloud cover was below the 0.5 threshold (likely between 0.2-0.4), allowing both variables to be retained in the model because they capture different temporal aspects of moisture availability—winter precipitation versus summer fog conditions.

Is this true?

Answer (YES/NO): NO